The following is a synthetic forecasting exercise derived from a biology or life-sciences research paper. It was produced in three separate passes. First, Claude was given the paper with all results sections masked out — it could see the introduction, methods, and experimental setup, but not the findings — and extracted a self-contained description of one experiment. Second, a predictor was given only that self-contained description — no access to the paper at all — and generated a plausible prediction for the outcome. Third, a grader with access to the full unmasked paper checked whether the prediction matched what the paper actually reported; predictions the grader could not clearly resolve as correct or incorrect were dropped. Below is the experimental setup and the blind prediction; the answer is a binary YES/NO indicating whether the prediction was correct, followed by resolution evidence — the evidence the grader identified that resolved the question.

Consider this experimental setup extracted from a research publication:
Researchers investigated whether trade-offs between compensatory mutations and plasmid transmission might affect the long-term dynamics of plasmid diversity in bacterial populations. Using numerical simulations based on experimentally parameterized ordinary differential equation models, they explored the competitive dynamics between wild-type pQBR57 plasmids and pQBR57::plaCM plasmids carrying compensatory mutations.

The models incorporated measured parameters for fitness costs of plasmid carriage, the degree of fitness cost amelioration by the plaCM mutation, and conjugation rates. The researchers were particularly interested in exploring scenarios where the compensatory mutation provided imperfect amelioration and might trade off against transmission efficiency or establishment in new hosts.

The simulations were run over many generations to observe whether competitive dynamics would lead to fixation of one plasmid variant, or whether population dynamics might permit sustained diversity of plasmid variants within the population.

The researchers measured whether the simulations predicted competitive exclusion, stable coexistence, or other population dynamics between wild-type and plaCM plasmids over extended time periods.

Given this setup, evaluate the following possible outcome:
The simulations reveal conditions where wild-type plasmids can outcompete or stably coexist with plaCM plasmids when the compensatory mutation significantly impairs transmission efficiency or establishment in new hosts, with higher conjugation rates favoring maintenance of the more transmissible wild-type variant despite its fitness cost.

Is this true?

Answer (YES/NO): YES